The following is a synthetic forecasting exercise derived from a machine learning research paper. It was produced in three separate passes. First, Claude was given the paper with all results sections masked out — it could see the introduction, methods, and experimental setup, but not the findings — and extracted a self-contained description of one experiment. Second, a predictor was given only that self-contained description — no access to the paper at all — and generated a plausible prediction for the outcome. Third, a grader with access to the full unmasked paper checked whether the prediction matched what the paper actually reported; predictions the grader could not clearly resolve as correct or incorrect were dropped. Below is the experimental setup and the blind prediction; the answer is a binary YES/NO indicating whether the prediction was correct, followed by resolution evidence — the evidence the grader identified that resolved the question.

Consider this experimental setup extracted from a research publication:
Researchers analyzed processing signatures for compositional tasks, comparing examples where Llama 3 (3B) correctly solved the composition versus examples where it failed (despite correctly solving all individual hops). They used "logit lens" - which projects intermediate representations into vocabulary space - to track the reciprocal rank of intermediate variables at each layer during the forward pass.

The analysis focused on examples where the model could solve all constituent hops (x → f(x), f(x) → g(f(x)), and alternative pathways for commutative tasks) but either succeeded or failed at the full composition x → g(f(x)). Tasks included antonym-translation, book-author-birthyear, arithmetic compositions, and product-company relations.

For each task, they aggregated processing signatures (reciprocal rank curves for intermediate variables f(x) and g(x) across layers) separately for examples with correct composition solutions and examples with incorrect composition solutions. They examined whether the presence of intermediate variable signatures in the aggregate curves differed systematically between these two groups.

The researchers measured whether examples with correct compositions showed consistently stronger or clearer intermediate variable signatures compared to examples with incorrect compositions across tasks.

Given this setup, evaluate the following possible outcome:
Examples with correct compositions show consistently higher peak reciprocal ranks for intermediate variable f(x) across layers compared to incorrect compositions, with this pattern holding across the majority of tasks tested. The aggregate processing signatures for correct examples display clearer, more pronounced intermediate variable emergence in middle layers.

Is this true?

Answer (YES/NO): NO